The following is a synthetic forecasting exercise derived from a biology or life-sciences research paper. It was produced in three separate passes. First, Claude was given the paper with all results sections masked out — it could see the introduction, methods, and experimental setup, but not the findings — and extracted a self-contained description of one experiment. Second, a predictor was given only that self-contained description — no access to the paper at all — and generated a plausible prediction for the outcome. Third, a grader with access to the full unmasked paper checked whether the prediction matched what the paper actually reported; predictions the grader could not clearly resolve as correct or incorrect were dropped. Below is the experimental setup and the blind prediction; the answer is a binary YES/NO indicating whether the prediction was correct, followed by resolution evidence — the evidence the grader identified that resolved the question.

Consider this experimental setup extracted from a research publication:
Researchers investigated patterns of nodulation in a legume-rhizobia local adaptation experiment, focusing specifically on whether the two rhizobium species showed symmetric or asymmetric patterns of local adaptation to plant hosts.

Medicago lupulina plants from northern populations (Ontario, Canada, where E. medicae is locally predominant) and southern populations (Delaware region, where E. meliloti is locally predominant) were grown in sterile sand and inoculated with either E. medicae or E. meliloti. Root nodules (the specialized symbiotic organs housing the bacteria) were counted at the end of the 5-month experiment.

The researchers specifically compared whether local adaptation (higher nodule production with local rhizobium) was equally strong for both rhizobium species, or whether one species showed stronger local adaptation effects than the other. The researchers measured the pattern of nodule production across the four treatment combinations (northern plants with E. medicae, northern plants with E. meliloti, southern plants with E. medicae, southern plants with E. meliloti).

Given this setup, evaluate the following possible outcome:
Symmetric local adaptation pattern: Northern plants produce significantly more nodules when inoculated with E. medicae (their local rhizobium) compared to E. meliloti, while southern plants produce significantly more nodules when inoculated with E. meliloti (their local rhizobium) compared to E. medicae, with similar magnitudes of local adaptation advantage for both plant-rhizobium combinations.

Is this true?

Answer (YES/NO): NO